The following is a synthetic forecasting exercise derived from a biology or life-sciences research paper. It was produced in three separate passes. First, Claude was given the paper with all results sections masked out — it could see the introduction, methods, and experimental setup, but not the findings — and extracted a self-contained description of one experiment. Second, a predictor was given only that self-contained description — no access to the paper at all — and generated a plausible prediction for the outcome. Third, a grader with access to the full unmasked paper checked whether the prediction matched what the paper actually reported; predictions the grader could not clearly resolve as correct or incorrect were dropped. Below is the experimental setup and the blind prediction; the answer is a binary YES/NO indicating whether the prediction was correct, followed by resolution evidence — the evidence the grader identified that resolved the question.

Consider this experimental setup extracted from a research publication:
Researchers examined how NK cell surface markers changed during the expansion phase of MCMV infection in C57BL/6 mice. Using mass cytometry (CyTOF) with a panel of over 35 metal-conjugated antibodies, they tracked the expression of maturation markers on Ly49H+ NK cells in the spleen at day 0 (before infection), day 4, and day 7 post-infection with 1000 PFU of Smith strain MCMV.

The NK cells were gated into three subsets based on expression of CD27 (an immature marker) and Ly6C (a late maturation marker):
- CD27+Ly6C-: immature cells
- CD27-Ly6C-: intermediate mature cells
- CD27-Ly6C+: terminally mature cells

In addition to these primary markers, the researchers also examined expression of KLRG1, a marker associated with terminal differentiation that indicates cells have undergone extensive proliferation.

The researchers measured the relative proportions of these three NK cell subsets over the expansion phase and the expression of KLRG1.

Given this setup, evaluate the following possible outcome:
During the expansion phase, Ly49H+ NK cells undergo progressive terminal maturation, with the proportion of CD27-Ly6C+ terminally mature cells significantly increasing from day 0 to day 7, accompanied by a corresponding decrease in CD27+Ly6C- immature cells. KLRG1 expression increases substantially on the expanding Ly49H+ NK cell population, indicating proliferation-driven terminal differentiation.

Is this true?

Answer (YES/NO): NO